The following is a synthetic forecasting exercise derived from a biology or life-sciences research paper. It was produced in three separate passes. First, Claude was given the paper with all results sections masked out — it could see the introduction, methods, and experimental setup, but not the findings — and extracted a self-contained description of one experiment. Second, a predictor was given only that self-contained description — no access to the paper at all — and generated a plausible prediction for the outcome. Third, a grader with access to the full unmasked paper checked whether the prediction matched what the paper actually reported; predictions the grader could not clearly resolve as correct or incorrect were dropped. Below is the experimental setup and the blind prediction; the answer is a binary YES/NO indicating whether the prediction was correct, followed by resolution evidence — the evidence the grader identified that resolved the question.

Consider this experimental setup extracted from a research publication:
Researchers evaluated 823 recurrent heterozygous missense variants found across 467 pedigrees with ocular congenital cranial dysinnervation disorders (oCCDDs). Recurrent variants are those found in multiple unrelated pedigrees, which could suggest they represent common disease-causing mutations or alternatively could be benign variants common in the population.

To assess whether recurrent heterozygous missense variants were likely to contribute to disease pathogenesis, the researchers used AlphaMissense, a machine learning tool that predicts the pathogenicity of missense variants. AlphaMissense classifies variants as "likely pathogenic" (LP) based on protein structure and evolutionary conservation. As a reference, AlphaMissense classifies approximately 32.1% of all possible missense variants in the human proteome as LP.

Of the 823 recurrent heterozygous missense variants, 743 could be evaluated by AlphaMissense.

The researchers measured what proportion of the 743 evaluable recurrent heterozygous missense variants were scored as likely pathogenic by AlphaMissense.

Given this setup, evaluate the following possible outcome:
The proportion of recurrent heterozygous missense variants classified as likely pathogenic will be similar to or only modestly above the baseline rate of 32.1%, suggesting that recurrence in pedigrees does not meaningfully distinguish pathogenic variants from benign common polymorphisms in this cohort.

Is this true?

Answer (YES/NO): NO